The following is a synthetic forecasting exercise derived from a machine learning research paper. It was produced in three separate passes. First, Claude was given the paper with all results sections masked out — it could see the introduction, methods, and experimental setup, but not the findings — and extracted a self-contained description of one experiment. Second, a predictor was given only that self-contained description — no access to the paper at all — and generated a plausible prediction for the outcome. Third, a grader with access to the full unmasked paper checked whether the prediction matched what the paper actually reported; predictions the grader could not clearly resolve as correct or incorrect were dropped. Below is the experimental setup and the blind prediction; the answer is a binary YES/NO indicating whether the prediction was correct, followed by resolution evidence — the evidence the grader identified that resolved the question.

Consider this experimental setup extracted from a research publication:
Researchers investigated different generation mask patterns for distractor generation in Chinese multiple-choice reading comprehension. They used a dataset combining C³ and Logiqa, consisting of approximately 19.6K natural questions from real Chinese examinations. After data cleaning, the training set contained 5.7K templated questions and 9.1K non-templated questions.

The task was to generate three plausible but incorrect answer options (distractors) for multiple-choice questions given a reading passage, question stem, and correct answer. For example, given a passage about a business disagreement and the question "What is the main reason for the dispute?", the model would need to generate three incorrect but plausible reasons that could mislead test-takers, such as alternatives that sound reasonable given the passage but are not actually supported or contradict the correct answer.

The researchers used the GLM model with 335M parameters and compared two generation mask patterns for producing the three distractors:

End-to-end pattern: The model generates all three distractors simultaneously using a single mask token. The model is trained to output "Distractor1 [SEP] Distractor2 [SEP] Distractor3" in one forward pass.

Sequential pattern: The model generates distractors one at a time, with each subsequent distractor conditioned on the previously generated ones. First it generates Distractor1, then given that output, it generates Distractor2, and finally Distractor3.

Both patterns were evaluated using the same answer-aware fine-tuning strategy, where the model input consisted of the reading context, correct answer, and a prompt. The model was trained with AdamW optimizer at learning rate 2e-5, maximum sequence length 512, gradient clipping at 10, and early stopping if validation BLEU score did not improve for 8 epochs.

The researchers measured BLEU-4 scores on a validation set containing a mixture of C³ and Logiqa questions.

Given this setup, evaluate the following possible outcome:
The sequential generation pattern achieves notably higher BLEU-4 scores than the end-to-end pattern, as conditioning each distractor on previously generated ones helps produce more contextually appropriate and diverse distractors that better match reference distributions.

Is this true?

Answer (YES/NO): NO